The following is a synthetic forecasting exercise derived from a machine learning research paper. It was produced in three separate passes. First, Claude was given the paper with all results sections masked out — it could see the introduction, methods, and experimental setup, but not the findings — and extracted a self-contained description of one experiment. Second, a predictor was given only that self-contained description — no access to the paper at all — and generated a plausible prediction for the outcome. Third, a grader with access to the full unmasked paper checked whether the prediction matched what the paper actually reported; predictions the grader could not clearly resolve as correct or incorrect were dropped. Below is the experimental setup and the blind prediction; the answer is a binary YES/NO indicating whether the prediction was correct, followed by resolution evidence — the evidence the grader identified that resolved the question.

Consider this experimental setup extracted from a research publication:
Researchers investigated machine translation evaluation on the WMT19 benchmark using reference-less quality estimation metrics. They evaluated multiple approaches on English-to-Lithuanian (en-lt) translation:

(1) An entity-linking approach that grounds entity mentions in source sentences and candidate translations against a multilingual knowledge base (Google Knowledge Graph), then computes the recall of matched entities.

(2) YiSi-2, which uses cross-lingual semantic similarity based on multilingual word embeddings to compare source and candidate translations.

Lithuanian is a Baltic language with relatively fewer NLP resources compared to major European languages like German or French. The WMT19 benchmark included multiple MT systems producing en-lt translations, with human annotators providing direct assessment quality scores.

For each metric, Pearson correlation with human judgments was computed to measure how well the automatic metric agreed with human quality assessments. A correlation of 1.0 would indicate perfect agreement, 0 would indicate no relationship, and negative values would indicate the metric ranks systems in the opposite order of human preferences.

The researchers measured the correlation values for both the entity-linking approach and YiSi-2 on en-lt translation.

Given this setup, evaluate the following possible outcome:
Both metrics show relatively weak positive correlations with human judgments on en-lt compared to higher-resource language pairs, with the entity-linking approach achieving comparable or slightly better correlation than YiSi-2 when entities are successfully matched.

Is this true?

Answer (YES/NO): NO